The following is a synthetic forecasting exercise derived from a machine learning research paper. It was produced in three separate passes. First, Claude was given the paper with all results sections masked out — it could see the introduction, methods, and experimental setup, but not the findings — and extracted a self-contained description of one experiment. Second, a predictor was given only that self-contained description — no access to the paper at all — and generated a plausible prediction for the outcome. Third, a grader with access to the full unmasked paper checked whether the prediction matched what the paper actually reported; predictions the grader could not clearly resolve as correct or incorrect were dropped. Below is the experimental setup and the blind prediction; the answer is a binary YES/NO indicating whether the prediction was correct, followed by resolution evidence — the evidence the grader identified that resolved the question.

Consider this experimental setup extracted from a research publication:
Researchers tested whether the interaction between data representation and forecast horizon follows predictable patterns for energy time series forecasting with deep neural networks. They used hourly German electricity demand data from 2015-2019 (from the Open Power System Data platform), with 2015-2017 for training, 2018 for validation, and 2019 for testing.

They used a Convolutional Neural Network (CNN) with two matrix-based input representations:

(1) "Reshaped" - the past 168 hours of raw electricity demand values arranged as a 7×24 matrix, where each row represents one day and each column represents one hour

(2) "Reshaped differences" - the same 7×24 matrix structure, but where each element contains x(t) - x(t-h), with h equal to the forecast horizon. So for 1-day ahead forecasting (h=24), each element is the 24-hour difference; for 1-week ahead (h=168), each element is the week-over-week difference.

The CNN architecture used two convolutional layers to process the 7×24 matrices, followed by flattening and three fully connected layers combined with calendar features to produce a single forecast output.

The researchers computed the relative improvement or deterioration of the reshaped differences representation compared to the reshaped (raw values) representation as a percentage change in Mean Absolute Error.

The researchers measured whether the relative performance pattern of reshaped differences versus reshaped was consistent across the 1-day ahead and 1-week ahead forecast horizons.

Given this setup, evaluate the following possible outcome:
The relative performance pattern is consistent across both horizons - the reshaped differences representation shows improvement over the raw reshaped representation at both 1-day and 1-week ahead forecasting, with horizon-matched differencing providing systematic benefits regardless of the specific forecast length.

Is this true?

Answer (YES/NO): NO